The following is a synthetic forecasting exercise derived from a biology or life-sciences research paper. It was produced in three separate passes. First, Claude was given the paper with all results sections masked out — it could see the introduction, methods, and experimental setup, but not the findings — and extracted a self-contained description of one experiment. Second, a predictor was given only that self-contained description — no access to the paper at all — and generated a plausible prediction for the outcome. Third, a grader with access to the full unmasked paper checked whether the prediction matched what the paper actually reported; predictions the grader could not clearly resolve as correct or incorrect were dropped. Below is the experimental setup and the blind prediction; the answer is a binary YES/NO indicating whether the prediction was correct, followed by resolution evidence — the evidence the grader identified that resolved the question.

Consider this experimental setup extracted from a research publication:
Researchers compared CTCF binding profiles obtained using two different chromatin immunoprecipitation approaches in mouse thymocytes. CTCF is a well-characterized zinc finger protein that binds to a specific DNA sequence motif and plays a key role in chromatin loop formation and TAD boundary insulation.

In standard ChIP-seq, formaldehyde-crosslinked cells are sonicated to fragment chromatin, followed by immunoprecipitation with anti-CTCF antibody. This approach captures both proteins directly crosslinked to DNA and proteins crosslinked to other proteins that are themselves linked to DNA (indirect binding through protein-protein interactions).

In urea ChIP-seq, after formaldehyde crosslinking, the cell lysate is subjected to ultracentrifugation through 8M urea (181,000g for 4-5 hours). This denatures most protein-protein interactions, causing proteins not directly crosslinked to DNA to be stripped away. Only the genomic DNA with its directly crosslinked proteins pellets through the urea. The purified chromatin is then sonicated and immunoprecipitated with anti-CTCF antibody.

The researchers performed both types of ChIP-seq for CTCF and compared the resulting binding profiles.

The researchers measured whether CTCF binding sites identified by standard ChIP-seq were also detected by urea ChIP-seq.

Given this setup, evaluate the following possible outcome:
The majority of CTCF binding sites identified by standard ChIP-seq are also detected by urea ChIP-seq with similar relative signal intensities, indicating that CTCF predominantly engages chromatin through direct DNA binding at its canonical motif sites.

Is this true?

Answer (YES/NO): YES